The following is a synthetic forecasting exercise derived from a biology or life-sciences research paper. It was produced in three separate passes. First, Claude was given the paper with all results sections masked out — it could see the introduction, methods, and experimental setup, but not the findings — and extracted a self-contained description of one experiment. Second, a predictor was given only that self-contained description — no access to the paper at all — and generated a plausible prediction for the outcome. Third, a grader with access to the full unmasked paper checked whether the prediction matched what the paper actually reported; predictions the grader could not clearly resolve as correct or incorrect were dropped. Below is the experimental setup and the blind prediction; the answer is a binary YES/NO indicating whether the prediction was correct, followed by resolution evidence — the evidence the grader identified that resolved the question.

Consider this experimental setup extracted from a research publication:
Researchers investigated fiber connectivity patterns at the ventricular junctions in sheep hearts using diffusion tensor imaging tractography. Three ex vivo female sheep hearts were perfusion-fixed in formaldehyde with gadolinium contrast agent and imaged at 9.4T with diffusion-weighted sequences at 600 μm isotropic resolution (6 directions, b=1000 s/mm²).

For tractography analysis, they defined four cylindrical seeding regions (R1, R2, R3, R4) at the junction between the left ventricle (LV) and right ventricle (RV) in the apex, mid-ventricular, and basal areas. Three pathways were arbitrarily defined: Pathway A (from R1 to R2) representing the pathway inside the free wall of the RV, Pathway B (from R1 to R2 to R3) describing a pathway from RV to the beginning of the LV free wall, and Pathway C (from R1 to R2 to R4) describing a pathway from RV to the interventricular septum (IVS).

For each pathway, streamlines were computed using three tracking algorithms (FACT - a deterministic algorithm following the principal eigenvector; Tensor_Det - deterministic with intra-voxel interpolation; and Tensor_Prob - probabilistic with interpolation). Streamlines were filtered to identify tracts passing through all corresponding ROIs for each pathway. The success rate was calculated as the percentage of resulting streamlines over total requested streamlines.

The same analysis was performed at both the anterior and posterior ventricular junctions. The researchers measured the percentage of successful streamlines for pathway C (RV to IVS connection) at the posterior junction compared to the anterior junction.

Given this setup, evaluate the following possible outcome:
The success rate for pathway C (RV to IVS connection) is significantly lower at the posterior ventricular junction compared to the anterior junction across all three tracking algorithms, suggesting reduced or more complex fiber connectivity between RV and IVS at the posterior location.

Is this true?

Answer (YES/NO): NO